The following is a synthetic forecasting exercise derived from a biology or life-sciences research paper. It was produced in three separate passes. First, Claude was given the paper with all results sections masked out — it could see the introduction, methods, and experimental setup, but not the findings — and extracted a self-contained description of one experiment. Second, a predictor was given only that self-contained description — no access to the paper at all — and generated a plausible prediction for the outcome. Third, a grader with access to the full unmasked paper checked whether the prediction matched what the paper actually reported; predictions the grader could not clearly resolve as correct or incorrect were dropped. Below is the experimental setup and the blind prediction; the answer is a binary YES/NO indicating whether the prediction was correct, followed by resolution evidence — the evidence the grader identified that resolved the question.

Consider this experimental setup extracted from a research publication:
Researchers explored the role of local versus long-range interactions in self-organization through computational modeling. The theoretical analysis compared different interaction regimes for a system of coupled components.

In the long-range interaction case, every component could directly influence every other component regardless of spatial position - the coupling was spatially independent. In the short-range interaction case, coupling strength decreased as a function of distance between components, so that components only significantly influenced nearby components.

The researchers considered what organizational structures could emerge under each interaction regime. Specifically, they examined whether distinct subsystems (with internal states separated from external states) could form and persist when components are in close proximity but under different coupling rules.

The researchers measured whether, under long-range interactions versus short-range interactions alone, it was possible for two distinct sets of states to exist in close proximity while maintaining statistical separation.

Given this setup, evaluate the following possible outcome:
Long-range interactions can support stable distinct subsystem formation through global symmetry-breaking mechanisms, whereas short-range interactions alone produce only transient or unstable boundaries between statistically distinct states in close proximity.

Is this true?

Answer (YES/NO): NO